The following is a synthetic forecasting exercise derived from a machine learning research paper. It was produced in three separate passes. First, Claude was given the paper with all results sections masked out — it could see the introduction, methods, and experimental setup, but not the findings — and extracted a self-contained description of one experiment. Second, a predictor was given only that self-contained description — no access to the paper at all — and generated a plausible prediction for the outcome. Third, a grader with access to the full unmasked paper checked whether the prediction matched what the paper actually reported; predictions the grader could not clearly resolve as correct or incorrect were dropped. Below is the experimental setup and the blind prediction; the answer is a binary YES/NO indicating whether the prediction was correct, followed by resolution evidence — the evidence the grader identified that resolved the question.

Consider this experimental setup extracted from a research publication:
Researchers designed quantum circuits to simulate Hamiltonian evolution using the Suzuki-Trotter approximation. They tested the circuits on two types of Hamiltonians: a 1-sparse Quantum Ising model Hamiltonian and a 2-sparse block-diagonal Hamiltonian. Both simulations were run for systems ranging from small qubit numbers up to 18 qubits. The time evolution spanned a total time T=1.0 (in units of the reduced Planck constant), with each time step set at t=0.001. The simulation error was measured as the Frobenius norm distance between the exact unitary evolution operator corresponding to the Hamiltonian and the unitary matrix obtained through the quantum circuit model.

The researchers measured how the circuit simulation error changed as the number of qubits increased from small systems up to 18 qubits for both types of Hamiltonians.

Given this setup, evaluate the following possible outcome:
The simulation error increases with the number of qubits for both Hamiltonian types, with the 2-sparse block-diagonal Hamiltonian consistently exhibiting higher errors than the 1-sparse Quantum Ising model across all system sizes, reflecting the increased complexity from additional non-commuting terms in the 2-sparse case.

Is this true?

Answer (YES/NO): NO